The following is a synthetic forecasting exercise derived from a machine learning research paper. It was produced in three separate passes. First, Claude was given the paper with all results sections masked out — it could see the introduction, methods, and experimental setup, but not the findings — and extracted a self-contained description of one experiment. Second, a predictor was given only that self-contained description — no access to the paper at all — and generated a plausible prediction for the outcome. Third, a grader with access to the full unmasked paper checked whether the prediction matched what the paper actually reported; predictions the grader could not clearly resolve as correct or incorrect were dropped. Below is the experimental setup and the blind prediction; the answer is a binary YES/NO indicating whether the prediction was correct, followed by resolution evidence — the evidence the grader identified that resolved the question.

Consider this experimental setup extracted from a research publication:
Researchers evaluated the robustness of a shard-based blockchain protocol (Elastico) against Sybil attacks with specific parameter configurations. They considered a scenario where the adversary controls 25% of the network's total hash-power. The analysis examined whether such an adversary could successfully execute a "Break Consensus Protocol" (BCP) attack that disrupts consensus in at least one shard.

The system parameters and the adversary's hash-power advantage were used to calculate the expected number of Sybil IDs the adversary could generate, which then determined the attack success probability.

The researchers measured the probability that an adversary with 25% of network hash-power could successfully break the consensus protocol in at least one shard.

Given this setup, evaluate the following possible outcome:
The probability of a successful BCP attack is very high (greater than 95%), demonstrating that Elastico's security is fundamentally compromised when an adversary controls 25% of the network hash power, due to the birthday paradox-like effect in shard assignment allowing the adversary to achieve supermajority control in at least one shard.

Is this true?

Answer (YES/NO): NO